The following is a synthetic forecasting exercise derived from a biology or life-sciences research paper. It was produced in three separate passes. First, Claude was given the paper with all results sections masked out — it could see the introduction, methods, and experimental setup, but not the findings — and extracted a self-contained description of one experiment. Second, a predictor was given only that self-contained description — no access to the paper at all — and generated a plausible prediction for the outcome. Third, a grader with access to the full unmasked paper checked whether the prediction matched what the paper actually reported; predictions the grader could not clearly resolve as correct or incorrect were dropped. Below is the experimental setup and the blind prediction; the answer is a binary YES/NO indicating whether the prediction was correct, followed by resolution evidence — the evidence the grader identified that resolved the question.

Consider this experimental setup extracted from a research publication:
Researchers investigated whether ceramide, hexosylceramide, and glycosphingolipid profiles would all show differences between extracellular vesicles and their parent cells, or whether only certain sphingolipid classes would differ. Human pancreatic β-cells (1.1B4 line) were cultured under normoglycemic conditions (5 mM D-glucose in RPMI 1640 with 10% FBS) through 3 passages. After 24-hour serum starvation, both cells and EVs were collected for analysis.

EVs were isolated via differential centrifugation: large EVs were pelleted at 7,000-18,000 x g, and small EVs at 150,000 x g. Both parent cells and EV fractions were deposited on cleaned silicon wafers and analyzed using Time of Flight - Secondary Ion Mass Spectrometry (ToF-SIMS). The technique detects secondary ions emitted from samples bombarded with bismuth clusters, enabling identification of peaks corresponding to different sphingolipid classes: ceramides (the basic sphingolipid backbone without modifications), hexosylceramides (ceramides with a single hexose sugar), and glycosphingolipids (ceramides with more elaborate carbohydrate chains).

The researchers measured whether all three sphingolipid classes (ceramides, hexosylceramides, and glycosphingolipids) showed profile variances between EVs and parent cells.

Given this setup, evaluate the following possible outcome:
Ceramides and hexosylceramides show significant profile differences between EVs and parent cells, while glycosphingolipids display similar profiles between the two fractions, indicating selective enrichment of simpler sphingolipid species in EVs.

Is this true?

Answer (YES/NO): NO